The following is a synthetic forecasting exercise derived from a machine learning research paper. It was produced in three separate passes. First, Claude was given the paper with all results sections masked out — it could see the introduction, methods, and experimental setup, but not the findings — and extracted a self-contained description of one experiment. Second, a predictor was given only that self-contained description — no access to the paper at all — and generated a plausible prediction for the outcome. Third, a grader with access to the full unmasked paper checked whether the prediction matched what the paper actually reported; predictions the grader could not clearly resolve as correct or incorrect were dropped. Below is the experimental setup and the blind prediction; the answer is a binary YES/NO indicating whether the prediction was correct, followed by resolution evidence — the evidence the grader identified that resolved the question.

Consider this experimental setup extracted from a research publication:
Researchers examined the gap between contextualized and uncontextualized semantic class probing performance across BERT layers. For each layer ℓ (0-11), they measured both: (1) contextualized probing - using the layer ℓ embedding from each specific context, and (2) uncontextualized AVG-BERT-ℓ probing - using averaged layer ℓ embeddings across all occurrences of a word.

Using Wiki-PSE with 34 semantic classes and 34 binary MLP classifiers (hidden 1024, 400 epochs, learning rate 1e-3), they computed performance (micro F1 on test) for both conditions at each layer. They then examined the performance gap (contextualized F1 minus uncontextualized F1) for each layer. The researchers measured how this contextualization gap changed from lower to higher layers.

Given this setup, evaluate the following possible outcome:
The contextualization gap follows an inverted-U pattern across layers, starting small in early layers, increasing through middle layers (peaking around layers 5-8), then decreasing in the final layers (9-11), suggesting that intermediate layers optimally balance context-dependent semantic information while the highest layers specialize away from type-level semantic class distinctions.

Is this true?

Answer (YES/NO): NO